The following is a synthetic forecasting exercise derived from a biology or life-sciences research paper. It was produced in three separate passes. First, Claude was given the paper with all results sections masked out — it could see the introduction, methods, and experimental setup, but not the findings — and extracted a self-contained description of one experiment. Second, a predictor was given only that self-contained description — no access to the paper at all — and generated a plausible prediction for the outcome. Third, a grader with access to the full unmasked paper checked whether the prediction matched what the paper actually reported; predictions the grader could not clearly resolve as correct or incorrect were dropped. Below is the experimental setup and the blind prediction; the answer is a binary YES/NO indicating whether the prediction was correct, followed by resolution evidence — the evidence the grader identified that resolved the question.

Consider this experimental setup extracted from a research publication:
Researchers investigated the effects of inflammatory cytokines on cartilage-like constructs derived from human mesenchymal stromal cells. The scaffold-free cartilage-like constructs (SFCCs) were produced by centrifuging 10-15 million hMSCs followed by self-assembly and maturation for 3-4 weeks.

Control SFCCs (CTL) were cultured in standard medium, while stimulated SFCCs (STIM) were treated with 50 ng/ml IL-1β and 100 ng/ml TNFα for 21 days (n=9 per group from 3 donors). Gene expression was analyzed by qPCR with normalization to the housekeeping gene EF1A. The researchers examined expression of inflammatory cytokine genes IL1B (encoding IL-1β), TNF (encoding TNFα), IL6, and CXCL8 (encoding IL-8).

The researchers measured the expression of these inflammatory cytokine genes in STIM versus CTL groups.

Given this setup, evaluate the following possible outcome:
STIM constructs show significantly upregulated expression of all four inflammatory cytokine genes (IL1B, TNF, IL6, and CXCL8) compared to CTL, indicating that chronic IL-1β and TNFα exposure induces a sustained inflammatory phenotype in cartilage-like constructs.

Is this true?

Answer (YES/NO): NO